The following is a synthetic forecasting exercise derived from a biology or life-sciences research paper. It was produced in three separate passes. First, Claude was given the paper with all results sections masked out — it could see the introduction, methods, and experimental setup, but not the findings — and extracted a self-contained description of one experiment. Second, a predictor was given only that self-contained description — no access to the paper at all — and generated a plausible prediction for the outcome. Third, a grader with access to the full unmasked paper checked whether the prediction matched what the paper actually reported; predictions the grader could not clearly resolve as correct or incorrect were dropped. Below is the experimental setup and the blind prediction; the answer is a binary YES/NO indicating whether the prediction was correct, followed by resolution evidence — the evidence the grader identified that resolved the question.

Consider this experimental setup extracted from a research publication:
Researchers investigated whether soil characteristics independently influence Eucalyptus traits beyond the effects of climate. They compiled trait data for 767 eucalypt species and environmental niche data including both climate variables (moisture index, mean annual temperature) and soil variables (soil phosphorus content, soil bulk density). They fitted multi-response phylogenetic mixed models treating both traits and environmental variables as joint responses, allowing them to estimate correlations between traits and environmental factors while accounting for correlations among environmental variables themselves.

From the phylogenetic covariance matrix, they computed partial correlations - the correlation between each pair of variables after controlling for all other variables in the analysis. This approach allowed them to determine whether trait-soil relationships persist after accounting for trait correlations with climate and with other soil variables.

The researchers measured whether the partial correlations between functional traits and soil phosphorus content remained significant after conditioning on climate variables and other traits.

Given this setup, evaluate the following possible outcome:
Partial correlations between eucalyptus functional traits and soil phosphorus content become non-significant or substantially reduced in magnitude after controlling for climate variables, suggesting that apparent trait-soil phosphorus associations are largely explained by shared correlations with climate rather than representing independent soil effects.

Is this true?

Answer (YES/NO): NO